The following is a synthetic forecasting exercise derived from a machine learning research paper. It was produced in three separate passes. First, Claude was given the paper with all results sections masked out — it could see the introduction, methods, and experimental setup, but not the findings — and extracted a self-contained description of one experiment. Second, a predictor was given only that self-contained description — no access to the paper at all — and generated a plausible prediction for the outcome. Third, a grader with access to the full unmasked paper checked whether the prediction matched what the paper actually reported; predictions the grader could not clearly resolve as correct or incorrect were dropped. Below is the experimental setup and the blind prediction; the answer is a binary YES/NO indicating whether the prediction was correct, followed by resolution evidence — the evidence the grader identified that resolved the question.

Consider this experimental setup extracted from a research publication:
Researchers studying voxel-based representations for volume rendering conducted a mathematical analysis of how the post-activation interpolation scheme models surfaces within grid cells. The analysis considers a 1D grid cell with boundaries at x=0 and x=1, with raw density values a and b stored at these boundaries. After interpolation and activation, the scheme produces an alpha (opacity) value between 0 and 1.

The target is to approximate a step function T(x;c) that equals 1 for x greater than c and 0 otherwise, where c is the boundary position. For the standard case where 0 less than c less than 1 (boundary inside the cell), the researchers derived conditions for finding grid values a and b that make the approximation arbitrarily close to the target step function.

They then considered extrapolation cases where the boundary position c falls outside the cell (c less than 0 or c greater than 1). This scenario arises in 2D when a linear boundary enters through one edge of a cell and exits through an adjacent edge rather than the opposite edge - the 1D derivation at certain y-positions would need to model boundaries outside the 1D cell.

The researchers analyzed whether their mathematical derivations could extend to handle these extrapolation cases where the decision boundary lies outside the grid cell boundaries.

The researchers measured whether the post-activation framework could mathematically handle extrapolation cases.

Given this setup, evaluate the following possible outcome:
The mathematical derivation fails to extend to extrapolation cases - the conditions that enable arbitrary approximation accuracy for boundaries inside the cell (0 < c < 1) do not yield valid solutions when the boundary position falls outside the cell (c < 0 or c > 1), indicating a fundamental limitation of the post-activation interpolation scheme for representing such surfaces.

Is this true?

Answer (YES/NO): NO